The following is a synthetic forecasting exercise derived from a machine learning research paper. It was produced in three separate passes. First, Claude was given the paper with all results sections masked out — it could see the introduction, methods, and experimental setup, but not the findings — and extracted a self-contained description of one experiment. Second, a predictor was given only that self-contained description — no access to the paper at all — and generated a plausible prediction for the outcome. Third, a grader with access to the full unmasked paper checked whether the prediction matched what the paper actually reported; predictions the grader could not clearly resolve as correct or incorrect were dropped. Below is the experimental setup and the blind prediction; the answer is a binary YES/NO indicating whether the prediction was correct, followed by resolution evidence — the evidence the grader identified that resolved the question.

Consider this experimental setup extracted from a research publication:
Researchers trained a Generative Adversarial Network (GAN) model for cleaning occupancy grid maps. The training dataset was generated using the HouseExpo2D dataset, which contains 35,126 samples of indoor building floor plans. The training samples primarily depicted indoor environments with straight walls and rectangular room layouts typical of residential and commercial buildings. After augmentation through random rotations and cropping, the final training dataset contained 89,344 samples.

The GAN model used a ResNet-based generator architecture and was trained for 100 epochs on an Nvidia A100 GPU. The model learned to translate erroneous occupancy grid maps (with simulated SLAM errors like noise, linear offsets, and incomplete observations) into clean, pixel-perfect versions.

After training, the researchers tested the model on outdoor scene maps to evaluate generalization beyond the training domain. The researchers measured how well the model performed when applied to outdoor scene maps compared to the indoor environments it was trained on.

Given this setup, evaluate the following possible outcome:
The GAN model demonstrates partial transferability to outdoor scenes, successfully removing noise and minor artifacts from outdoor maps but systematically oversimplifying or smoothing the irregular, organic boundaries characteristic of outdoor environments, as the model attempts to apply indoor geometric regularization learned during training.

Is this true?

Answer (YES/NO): NO